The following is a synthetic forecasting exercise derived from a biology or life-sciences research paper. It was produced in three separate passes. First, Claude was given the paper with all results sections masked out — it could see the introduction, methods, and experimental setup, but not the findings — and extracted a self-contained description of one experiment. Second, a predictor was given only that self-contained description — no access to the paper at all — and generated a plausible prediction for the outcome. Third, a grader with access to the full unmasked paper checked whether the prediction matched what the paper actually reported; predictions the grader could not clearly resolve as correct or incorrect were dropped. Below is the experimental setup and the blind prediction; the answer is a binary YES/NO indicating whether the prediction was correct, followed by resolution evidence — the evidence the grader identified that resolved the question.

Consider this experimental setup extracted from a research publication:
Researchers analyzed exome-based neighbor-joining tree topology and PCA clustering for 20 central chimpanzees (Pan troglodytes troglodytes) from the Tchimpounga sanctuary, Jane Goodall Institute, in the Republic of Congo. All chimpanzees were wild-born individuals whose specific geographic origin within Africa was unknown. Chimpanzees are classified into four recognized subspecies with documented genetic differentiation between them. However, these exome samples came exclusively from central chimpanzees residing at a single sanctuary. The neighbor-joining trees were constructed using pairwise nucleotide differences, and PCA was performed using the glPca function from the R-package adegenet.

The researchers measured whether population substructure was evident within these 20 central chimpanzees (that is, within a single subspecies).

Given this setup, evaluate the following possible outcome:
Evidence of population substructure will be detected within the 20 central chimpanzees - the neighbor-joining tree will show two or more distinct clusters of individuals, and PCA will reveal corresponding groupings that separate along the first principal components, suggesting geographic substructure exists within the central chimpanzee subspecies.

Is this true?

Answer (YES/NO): NO